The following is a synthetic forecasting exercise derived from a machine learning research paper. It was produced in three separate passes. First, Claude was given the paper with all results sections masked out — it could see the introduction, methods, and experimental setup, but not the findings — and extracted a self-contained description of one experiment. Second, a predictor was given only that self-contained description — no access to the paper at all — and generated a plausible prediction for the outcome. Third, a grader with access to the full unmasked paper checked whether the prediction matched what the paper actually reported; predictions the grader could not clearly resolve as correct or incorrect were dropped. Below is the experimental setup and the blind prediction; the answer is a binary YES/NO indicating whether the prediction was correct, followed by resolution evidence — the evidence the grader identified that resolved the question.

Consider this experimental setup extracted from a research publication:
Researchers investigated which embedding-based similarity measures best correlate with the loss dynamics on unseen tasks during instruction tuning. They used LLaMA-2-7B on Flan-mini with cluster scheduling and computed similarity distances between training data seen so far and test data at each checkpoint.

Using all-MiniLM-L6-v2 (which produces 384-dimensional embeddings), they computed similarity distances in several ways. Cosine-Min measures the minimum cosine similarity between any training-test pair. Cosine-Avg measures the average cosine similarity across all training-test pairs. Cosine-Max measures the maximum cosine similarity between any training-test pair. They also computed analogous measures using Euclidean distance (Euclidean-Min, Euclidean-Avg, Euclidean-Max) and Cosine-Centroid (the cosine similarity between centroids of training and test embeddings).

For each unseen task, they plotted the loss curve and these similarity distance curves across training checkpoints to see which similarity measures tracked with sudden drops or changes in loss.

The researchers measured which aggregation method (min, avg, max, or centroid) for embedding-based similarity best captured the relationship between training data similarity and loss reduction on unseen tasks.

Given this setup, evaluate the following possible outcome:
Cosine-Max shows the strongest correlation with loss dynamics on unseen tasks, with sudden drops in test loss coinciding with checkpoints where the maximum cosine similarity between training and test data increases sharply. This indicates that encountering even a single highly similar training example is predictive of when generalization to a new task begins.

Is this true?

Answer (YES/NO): NO